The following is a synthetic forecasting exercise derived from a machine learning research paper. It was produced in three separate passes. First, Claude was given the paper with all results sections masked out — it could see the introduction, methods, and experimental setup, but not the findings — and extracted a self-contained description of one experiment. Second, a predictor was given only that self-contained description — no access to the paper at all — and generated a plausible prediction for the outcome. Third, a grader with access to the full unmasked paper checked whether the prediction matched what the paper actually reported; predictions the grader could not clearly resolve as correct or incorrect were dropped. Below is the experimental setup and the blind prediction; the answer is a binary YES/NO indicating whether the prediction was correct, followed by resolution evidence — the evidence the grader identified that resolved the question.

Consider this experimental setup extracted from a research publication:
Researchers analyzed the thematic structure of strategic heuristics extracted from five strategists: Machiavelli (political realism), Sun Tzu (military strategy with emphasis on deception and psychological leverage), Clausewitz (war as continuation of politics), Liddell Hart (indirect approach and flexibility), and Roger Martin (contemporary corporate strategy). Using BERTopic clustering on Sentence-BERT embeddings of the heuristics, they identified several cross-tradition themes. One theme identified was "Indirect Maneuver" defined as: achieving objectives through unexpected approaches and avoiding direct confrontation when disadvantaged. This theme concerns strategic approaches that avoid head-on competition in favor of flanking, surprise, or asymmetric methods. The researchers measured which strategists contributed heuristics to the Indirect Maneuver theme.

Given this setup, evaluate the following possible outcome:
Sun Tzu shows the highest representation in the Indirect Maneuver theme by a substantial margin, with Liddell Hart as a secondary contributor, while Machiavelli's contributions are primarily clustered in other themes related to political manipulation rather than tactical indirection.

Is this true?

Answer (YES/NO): NO